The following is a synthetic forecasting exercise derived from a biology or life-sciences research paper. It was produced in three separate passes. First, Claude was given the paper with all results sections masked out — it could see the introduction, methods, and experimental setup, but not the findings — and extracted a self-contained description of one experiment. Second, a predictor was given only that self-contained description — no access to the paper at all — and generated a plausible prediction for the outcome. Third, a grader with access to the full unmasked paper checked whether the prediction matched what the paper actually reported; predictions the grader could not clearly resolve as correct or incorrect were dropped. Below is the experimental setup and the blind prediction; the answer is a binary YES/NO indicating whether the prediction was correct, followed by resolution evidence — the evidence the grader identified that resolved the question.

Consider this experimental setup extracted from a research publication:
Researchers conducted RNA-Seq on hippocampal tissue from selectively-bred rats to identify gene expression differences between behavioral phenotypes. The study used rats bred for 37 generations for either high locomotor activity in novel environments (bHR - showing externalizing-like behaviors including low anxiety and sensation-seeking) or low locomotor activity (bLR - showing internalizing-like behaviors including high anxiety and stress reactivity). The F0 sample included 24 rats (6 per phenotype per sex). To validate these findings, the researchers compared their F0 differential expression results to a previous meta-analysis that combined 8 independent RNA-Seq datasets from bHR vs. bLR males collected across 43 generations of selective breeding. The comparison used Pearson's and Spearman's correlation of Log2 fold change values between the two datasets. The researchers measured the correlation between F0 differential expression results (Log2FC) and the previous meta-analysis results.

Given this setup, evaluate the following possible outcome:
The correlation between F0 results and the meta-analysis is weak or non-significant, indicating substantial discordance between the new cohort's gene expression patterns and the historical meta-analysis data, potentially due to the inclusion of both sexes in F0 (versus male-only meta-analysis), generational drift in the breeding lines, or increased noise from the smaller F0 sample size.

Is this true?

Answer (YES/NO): NO